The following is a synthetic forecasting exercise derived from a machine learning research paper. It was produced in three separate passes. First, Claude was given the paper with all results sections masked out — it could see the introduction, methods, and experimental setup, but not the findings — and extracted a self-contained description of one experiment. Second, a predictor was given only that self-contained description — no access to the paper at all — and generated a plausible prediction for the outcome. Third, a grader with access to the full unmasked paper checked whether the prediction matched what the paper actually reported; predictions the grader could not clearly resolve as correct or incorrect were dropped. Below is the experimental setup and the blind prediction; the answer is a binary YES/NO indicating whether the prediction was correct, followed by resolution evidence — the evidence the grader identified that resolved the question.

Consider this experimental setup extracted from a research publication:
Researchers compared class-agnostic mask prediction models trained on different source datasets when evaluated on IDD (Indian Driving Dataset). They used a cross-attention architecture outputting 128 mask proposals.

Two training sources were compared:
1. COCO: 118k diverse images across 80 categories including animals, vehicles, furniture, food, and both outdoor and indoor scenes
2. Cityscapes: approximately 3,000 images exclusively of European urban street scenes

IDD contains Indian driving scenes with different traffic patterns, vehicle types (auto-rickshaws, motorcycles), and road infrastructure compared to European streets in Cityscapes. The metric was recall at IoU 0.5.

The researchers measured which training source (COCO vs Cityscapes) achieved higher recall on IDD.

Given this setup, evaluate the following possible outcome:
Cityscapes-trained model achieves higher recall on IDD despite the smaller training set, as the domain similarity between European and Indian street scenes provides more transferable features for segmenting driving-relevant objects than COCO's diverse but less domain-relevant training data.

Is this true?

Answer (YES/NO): NO